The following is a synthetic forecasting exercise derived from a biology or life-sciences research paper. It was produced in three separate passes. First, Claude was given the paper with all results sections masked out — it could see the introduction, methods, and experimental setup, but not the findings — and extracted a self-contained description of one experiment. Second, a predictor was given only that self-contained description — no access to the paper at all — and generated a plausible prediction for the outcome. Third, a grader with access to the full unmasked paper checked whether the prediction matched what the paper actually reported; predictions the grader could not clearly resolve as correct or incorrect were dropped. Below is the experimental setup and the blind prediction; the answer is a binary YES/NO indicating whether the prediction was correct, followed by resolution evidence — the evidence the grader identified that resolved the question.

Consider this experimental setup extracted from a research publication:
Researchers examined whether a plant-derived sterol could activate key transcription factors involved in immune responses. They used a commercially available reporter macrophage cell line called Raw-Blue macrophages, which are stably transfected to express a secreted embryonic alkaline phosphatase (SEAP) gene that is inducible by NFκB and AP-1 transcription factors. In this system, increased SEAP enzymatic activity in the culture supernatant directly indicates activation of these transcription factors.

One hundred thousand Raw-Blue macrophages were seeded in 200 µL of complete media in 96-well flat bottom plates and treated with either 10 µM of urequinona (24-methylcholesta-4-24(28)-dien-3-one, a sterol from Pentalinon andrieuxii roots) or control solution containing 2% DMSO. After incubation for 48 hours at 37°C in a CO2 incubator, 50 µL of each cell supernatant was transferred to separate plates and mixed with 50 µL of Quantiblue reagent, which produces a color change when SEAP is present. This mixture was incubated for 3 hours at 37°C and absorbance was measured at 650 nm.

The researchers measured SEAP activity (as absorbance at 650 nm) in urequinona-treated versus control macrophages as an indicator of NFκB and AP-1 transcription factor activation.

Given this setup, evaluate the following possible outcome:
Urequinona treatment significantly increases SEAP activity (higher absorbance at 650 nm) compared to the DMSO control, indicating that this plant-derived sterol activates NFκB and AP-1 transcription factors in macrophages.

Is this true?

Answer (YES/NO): YES